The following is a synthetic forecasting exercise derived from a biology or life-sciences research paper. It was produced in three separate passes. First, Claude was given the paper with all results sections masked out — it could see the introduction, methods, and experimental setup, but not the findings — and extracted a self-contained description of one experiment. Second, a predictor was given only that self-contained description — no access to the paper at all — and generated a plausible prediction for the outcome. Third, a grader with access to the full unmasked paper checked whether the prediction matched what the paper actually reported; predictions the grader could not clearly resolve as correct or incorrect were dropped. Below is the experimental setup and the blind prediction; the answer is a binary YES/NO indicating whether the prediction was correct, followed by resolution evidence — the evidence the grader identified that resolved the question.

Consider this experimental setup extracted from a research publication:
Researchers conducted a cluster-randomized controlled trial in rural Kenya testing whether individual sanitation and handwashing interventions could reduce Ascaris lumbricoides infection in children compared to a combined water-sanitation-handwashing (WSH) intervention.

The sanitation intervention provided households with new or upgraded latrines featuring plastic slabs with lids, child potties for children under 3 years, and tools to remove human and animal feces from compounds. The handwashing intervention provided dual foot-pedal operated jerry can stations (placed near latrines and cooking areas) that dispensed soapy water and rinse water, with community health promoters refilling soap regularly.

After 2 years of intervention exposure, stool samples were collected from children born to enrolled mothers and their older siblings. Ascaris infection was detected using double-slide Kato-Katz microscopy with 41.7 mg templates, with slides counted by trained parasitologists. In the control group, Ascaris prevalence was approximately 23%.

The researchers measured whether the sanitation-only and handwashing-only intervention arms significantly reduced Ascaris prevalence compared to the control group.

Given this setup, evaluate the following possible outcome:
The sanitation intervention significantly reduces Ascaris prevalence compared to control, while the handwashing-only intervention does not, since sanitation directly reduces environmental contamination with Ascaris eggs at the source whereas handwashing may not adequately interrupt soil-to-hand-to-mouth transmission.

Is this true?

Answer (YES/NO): NO